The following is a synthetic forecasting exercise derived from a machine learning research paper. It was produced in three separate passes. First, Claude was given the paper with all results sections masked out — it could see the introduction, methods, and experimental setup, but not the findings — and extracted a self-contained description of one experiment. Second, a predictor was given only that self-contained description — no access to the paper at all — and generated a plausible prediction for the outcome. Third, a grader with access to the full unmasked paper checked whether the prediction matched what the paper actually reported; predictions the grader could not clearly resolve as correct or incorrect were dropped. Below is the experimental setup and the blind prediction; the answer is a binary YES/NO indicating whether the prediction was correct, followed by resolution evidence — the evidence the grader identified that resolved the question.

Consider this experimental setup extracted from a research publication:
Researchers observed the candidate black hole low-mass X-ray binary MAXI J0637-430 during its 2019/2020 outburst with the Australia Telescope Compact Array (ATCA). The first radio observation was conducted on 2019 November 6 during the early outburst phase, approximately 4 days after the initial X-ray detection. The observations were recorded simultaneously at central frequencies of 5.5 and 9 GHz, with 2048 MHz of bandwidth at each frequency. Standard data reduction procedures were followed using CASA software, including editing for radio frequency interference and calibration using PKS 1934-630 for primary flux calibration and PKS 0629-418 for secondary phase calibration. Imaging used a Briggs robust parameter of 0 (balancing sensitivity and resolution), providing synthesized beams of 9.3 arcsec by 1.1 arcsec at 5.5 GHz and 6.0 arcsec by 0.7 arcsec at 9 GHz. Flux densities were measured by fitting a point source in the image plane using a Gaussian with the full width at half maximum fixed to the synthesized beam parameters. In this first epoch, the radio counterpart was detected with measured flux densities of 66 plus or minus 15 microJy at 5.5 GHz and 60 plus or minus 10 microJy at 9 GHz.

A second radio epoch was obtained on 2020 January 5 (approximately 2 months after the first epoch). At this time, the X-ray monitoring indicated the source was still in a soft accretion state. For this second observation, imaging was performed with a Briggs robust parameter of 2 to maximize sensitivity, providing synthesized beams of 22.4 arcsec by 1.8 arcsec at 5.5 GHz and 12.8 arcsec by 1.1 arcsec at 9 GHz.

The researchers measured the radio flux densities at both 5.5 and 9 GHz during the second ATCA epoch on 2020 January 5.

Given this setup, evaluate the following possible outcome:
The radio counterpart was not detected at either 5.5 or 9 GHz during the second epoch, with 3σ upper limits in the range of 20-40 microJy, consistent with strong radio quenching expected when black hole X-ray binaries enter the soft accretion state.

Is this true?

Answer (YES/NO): NO